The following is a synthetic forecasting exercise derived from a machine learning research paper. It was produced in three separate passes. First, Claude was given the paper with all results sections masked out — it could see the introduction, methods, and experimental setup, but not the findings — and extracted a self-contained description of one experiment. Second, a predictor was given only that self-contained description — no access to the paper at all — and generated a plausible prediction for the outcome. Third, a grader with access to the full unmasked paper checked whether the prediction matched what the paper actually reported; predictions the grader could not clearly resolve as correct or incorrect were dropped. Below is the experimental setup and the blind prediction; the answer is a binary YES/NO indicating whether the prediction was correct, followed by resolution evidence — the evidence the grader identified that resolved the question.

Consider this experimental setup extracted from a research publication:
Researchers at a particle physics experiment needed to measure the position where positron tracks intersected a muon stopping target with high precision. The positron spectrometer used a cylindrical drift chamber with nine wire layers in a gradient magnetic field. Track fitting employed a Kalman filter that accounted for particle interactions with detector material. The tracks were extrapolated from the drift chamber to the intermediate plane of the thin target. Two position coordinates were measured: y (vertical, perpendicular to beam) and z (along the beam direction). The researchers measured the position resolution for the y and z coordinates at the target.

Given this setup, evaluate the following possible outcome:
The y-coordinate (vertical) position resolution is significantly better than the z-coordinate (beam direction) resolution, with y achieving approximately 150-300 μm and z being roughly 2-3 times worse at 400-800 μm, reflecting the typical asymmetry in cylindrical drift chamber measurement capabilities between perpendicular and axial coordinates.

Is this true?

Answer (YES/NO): NO